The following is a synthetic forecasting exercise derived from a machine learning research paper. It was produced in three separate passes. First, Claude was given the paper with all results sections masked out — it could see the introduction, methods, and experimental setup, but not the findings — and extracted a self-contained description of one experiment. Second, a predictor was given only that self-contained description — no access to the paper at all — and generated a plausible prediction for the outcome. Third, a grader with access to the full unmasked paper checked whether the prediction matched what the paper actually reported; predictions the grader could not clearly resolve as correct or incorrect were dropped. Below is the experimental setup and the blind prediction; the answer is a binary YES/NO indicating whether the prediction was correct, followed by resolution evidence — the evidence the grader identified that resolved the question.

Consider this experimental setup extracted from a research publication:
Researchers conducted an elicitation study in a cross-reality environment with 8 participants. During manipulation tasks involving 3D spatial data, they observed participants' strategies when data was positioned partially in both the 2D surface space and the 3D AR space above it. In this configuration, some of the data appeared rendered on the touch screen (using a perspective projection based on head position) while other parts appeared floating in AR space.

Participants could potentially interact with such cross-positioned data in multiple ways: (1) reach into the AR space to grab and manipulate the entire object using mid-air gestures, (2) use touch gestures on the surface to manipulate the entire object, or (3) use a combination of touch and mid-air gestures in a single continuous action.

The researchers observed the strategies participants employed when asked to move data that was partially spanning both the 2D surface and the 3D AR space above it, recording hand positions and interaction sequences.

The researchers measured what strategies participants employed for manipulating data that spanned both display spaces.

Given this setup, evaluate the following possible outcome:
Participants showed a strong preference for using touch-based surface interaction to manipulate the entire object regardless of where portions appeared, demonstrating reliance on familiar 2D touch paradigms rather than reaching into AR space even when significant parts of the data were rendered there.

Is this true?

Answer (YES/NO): NO